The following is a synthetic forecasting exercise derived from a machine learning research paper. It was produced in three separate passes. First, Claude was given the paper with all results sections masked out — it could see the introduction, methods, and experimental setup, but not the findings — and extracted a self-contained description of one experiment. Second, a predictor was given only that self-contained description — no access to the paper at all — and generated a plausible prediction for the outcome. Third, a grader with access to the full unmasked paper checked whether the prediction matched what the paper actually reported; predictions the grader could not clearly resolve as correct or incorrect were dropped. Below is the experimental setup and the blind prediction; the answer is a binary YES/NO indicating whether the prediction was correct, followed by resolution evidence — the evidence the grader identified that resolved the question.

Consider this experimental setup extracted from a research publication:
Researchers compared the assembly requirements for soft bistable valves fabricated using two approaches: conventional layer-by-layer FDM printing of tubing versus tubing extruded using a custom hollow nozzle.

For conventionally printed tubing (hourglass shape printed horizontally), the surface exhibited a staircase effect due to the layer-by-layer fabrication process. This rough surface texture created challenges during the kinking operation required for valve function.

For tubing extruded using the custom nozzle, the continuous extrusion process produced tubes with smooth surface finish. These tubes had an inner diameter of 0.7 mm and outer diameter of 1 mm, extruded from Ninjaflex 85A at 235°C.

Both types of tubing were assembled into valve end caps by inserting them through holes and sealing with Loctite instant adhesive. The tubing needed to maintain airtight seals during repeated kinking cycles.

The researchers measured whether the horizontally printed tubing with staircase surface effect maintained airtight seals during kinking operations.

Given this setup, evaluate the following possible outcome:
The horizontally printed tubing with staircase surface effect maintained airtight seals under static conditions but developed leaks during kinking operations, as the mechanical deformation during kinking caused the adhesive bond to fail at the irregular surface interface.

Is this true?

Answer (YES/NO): NO